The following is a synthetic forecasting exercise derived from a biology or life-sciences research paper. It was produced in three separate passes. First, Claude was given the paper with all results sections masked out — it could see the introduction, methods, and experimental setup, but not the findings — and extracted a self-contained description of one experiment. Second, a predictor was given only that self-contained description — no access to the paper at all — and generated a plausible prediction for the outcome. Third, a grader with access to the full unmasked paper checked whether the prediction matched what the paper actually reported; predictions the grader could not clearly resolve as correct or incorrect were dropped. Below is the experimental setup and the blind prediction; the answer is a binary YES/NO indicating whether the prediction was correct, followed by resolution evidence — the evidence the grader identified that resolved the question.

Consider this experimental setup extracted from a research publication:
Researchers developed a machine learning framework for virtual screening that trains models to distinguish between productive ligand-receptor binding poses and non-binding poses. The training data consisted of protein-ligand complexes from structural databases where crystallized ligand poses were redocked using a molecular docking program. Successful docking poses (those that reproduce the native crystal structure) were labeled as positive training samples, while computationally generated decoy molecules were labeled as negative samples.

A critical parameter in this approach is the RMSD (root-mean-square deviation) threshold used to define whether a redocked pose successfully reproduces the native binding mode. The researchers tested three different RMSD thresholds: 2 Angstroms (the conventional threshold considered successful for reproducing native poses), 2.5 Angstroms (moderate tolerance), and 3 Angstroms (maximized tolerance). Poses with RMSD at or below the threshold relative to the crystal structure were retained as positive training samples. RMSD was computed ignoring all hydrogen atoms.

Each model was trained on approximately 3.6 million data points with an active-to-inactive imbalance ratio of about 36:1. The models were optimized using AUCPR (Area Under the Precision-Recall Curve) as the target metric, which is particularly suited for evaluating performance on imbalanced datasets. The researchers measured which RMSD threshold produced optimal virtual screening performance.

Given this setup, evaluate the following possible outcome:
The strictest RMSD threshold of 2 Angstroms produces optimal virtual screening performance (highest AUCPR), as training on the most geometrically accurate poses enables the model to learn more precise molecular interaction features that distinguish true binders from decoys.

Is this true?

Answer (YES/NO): NO